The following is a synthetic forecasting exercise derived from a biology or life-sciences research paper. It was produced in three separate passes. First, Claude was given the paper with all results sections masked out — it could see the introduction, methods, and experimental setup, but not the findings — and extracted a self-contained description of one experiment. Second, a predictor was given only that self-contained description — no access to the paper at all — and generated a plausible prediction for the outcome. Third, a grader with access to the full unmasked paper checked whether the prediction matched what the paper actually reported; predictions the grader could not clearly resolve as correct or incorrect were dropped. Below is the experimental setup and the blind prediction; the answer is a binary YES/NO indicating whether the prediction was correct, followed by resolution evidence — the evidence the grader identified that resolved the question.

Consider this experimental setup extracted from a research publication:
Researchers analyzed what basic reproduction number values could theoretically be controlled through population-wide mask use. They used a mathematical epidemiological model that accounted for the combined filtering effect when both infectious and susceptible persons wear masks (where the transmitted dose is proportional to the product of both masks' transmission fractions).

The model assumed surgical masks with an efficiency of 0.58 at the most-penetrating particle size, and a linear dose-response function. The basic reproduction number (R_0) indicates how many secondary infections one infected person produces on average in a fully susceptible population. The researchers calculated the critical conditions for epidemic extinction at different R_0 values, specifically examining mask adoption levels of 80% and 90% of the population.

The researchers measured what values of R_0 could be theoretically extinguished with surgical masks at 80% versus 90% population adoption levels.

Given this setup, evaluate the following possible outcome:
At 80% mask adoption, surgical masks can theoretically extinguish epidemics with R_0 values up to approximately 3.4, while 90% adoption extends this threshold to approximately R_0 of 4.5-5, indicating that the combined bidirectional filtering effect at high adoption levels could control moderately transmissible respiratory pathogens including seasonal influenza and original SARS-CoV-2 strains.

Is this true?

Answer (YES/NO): NO